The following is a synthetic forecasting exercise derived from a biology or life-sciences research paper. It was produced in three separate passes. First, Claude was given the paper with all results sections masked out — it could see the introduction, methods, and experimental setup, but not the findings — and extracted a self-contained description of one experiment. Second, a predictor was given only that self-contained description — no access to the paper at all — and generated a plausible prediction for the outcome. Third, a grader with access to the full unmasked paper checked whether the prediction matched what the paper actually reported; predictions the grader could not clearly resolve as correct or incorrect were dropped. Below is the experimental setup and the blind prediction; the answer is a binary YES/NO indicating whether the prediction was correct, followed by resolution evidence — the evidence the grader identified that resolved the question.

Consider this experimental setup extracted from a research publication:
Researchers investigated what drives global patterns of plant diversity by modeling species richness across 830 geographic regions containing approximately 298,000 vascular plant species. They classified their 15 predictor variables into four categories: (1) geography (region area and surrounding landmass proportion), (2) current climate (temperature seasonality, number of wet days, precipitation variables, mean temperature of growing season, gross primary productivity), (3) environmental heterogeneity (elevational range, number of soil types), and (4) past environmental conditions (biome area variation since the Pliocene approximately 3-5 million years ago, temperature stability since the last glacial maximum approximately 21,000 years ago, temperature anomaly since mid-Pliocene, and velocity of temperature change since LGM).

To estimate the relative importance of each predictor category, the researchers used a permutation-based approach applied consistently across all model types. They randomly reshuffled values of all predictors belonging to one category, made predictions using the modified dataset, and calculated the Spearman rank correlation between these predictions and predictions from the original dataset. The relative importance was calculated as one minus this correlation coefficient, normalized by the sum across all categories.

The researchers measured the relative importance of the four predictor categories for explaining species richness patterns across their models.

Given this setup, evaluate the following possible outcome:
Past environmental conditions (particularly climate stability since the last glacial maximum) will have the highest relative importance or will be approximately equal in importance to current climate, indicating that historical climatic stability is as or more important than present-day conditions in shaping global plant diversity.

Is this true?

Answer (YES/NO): NO